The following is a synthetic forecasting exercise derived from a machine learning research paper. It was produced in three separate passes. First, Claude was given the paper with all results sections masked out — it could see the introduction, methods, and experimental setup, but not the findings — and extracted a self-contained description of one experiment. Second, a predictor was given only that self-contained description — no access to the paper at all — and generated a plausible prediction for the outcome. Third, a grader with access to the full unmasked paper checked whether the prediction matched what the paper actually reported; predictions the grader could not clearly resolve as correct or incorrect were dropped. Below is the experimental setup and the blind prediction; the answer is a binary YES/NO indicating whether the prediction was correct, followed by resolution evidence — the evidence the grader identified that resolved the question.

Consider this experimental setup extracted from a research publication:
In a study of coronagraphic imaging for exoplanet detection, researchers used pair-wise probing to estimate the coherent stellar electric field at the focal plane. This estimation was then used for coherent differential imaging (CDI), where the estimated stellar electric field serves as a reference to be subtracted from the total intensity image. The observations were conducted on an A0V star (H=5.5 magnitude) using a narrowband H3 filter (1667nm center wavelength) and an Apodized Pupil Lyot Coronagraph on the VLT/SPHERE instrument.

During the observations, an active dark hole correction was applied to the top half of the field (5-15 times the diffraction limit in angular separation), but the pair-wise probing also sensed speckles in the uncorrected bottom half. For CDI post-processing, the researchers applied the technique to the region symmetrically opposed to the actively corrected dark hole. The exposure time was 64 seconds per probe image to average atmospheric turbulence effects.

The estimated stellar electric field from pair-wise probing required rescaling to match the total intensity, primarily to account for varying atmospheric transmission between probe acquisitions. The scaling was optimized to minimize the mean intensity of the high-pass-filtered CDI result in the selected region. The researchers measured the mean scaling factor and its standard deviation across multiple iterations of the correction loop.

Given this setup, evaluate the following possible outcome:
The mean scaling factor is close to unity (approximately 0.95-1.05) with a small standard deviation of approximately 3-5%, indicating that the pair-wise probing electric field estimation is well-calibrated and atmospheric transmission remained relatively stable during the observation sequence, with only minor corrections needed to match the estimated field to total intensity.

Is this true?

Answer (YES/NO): NO